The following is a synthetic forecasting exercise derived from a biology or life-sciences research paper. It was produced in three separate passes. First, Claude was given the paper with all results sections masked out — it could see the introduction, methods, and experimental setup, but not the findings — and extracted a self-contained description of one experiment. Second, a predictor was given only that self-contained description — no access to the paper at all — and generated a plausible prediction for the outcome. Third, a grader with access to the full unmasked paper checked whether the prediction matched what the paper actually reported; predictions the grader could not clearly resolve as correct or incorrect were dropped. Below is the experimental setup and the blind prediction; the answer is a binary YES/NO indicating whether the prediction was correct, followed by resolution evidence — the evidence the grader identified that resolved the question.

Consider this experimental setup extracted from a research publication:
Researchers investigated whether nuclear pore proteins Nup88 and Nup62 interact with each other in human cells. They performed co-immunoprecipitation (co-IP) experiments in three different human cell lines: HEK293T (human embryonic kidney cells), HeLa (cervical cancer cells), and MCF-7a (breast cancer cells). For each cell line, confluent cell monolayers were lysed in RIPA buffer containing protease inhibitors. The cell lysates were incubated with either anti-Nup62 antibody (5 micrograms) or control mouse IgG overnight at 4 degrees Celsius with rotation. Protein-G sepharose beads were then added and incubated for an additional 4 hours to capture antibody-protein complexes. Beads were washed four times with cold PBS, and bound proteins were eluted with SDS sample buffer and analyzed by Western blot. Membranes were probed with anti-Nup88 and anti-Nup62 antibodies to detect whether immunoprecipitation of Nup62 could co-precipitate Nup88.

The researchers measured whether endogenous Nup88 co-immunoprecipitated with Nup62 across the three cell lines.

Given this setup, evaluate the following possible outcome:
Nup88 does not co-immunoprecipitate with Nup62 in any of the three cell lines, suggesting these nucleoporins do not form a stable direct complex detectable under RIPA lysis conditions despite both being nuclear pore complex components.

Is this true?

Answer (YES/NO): NO